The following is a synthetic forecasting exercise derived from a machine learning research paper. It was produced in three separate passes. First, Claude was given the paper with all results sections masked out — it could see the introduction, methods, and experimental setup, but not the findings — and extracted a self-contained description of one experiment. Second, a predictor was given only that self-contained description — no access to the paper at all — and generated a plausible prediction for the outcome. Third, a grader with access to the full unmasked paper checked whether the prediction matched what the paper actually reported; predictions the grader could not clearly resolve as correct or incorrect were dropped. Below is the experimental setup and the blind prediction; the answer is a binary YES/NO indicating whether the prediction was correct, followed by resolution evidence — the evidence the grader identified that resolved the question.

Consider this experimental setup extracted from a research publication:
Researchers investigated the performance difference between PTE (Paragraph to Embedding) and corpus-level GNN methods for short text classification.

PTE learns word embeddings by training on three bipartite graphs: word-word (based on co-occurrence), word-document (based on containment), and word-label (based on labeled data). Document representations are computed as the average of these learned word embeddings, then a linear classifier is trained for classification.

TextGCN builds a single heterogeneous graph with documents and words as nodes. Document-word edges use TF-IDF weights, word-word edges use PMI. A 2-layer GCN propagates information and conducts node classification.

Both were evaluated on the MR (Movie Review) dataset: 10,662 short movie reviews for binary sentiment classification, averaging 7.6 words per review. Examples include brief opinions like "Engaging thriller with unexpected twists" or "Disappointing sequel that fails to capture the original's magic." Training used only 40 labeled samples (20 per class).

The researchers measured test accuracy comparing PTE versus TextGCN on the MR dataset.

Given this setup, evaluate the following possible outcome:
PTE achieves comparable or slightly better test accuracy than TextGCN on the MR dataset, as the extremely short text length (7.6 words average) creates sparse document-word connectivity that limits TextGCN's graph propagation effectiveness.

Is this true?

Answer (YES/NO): NO